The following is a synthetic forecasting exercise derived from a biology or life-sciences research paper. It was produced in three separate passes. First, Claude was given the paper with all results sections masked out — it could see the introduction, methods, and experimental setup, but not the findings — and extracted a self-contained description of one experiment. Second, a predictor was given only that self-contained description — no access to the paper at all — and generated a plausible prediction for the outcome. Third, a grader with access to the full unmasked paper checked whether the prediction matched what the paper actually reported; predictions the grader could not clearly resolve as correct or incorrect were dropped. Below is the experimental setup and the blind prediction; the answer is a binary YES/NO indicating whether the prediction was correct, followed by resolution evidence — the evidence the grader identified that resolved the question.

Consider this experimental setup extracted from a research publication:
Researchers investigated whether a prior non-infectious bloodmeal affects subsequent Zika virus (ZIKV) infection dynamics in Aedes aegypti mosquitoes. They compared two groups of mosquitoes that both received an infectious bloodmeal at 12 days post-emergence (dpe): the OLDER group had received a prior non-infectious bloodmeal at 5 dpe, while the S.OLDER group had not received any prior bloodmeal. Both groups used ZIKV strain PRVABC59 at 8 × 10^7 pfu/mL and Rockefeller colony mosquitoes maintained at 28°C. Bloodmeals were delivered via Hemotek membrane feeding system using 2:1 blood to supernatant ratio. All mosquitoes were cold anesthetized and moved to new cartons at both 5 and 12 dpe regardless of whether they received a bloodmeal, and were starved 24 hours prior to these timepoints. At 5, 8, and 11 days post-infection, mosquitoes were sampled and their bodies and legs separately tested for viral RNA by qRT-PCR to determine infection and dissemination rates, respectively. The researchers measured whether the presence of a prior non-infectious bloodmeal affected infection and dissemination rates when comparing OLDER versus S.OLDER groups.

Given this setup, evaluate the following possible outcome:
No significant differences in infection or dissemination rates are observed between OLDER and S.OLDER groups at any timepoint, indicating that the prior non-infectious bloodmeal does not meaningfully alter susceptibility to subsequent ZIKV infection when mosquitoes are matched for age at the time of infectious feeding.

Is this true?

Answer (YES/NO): YES